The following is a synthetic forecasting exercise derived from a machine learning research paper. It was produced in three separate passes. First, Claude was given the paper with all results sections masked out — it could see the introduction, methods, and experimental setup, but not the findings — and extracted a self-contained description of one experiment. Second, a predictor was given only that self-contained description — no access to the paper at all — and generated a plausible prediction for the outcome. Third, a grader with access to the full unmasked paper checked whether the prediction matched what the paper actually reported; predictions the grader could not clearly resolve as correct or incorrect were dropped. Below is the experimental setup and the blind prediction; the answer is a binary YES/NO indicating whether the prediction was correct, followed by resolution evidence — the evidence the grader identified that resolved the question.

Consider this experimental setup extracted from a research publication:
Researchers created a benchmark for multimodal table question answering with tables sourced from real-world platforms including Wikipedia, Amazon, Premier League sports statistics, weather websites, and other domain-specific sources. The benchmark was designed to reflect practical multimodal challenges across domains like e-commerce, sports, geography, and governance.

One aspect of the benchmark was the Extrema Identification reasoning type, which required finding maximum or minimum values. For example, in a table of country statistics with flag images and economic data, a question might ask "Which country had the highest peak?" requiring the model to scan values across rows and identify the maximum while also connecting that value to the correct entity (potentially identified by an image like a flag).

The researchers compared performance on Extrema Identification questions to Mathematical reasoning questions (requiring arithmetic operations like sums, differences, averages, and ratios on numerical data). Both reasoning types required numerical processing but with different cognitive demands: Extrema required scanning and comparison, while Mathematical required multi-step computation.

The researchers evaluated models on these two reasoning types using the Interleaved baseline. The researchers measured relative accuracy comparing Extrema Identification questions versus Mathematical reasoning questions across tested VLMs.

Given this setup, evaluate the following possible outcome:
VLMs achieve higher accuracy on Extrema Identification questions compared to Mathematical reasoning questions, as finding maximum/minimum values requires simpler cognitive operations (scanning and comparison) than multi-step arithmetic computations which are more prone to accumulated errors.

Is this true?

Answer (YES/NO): YES